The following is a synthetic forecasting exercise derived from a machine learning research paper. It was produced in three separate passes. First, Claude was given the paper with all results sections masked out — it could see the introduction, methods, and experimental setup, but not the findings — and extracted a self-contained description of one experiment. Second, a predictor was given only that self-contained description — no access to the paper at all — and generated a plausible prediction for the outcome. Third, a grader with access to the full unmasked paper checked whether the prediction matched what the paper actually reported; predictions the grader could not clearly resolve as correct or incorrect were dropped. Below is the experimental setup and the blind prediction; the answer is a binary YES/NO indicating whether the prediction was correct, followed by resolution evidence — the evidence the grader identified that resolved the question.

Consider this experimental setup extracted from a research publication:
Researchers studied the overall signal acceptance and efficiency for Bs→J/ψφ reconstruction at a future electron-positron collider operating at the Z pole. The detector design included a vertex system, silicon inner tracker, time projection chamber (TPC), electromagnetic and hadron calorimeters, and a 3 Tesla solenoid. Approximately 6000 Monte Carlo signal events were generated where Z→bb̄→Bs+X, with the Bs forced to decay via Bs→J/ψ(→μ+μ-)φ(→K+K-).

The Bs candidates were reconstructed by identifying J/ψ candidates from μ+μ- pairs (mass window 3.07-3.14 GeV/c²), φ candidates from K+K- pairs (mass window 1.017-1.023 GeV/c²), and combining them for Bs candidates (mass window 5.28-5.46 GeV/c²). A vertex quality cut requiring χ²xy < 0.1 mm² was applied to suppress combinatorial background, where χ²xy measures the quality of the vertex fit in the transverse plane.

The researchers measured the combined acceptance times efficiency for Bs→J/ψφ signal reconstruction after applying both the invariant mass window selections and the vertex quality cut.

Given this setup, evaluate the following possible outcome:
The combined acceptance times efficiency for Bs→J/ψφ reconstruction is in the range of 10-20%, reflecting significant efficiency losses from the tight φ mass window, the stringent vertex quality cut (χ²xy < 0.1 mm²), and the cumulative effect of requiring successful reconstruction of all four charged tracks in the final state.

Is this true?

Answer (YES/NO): NO